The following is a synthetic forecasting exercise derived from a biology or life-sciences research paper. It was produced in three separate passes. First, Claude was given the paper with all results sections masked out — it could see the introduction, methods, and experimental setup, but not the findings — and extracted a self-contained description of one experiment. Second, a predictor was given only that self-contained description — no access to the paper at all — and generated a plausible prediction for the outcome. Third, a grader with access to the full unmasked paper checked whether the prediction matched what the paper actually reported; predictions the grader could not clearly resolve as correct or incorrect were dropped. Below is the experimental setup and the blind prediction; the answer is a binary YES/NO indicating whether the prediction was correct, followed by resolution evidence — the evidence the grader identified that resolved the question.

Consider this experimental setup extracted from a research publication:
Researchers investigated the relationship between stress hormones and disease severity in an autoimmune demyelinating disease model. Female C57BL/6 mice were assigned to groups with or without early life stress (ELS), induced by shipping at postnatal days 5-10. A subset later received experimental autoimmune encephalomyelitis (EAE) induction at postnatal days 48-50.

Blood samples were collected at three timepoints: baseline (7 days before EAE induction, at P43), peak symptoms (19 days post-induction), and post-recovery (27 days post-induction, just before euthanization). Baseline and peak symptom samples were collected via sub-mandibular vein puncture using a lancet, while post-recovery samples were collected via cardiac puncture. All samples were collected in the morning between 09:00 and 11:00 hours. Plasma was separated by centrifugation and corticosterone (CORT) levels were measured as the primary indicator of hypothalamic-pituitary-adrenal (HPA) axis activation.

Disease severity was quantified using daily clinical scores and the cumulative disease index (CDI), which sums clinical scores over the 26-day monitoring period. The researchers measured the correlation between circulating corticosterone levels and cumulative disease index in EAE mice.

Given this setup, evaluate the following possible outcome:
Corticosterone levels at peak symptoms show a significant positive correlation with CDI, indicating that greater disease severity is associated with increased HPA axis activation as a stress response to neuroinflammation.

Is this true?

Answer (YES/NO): NO